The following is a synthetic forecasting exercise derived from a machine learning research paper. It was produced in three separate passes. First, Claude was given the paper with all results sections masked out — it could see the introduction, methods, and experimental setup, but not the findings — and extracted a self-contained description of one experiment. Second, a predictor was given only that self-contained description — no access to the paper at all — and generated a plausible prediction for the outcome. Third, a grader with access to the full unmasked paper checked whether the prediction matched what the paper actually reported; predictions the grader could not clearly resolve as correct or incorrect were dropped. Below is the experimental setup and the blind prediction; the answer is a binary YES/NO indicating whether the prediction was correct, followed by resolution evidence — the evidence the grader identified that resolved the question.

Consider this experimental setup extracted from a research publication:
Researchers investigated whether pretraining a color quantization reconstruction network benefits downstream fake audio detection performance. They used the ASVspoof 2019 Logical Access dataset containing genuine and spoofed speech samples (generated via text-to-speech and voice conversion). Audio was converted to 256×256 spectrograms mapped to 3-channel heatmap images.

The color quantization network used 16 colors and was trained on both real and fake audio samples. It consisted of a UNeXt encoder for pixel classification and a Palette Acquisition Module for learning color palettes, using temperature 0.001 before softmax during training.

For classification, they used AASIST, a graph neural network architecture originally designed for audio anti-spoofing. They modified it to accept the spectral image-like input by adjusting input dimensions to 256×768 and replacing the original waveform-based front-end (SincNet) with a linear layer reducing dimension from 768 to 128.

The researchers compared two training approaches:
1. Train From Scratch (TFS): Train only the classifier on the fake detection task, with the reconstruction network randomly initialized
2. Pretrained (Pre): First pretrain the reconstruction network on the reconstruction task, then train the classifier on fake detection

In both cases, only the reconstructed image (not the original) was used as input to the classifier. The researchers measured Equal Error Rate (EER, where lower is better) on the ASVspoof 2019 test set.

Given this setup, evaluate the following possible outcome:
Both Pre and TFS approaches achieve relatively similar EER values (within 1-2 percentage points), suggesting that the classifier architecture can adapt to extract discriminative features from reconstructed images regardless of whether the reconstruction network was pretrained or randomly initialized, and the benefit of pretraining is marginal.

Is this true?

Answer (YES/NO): NO